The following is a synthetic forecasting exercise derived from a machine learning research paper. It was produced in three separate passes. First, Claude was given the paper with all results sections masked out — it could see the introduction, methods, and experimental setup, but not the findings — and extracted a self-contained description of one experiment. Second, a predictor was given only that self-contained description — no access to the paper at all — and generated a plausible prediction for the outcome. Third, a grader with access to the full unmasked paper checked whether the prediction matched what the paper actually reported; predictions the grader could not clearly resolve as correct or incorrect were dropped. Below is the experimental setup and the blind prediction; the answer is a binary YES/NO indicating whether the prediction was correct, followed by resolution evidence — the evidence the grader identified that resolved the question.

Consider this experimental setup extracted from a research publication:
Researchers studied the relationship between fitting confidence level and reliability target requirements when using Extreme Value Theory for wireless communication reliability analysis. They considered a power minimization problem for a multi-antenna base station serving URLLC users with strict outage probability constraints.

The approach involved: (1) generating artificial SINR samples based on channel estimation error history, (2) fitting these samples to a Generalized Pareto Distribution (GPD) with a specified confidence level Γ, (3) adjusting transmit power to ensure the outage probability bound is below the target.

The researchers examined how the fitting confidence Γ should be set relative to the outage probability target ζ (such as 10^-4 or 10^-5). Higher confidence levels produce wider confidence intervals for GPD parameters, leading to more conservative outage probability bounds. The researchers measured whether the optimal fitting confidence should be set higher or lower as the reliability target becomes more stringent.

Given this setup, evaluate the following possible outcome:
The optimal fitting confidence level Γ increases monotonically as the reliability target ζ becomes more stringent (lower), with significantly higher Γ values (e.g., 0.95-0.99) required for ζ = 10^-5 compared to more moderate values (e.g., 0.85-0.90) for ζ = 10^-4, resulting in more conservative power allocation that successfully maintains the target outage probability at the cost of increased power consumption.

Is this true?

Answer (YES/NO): NO